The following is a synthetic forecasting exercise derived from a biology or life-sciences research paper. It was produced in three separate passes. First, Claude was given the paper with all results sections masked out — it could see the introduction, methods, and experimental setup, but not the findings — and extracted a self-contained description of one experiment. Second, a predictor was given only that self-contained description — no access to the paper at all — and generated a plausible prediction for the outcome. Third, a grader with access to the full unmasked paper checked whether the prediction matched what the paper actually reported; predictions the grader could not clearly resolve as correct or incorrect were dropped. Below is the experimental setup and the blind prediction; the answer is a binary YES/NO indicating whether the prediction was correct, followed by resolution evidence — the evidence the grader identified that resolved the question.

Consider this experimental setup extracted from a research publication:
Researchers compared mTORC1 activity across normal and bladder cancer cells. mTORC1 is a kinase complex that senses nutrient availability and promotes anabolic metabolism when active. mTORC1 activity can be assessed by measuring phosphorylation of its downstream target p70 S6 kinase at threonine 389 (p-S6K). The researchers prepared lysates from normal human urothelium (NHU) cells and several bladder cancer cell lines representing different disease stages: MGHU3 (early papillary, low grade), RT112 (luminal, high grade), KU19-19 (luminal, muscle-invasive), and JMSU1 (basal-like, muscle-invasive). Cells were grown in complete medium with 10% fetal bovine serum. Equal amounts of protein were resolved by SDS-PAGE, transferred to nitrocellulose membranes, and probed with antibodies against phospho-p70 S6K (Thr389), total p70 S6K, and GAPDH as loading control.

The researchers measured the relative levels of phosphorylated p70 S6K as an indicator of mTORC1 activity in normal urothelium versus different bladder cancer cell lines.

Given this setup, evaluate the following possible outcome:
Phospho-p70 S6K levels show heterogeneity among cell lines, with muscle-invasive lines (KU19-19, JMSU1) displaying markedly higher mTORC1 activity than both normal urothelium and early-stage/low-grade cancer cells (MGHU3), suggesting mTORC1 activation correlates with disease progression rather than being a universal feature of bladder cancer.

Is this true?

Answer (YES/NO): NO